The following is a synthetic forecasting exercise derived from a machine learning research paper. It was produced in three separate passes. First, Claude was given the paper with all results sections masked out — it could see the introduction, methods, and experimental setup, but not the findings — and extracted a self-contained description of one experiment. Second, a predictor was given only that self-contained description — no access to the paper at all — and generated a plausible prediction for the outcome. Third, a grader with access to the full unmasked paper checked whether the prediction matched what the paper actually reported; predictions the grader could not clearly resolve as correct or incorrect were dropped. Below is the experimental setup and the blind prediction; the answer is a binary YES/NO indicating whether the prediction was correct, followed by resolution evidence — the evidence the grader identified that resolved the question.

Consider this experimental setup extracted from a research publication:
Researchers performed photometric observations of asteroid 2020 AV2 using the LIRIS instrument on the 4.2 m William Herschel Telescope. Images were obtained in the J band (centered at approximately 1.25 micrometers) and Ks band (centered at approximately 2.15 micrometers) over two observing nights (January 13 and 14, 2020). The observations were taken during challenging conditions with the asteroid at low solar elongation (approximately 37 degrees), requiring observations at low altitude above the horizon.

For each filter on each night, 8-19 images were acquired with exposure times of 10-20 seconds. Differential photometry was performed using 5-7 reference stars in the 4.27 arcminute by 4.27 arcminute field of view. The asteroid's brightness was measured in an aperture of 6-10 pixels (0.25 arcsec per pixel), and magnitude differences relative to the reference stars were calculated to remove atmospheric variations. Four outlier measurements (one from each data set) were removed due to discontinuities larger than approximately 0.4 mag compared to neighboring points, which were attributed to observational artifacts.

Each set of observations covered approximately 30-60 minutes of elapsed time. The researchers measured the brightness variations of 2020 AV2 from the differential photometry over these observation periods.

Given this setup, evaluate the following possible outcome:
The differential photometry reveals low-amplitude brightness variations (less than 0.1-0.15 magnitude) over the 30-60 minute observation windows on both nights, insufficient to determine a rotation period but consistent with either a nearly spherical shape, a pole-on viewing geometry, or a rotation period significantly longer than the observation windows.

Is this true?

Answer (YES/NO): NO